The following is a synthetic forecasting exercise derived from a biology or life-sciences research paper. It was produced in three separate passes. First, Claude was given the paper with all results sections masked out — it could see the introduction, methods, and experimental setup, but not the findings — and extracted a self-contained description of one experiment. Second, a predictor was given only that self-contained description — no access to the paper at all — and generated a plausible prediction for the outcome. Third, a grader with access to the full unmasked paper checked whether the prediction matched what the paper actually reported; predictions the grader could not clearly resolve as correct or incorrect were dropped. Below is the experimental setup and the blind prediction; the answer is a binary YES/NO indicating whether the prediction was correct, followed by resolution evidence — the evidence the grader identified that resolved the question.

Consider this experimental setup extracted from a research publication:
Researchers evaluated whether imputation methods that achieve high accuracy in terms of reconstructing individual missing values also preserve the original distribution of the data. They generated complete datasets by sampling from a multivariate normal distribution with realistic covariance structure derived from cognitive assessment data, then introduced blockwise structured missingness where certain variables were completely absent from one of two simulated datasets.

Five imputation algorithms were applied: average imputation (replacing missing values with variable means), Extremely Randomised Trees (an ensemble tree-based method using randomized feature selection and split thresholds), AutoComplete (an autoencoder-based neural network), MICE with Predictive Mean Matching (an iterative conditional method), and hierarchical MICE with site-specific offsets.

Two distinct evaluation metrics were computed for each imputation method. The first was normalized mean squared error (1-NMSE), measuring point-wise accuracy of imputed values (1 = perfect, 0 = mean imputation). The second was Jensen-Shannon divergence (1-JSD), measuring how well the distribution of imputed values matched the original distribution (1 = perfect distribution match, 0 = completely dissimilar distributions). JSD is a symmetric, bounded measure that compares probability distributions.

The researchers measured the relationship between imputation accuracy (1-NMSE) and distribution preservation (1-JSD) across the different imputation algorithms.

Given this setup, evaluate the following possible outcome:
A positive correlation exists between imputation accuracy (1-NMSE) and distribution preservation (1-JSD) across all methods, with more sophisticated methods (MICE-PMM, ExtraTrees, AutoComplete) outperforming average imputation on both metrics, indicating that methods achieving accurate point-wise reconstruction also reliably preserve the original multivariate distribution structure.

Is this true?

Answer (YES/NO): NO